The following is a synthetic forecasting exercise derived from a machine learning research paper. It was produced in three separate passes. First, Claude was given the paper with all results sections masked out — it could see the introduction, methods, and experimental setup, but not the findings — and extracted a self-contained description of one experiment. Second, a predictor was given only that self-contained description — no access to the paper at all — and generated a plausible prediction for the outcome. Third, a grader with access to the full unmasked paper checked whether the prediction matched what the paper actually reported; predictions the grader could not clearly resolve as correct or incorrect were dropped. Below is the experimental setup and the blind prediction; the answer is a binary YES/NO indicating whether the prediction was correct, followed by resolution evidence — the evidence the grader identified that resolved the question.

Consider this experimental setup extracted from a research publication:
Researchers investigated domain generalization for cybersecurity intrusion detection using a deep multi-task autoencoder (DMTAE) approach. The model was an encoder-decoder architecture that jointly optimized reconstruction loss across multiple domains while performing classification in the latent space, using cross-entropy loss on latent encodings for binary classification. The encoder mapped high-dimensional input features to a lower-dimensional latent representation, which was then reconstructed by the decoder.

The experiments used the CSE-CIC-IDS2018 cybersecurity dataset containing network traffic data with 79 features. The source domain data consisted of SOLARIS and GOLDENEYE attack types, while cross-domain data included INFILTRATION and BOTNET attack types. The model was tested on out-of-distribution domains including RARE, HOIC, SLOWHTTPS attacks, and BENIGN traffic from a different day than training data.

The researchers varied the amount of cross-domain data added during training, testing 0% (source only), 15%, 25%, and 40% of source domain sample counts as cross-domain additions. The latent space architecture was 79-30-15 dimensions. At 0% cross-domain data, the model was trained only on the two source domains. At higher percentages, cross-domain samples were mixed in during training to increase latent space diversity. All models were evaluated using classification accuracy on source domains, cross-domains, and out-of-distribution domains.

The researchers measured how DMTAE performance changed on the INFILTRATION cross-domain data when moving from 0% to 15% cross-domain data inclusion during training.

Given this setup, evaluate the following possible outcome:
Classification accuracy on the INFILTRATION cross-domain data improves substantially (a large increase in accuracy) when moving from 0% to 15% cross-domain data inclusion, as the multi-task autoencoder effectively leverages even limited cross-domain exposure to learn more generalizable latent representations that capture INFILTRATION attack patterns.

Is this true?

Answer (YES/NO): YES